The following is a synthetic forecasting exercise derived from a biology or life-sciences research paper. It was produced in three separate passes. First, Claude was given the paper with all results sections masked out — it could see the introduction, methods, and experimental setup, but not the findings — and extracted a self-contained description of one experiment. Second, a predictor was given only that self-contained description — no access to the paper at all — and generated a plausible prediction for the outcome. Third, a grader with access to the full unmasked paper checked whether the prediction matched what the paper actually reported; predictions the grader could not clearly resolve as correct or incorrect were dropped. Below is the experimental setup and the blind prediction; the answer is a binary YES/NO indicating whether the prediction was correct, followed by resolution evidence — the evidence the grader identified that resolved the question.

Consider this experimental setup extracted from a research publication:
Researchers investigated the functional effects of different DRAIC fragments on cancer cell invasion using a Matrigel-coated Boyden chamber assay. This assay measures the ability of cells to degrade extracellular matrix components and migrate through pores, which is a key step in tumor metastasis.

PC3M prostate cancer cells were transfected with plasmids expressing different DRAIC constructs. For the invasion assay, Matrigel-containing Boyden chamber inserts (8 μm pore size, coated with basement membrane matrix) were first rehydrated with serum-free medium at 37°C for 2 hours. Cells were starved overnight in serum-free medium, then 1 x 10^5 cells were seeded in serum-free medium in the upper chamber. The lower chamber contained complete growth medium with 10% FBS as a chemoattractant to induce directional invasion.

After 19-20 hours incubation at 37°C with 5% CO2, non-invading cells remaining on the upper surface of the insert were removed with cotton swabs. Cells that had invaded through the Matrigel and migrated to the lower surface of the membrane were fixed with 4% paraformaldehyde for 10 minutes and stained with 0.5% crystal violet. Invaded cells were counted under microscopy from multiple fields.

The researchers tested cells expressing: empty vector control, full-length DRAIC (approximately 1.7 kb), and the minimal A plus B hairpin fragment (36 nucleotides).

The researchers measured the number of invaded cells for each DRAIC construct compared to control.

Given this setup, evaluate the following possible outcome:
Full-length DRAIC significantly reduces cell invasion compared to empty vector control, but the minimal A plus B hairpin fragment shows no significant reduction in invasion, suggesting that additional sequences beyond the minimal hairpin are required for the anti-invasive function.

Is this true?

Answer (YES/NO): NO